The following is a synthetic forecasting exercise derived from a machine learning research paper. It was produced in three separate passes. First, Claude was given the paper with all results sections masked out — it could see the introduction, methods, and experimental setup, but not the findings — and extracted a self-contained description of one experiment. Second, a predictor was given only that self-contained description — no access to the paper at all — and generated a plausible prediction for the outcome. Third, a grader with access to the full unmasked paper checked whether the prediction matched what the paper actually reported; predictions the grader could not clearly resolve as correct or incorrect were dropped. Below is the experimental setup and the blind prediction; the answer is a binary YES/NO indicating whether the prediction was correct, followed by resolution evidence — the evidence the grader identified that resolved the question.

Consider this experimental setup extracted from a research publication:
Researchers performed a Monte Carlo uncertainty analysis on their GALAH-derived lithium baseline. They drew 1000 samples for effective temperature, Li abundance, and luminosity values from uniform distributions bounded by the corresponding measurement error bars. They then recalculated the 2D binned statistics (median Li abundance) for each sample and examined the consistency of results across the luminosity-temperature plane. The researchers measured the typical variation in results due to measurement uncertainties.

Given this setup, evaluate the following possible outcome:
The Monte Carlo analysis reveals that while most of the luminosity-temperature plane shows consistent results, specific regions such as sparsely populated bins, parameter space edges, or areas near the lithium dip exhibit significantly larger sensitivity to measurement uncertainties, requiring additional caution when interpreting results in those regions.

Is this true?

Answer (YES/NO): NO